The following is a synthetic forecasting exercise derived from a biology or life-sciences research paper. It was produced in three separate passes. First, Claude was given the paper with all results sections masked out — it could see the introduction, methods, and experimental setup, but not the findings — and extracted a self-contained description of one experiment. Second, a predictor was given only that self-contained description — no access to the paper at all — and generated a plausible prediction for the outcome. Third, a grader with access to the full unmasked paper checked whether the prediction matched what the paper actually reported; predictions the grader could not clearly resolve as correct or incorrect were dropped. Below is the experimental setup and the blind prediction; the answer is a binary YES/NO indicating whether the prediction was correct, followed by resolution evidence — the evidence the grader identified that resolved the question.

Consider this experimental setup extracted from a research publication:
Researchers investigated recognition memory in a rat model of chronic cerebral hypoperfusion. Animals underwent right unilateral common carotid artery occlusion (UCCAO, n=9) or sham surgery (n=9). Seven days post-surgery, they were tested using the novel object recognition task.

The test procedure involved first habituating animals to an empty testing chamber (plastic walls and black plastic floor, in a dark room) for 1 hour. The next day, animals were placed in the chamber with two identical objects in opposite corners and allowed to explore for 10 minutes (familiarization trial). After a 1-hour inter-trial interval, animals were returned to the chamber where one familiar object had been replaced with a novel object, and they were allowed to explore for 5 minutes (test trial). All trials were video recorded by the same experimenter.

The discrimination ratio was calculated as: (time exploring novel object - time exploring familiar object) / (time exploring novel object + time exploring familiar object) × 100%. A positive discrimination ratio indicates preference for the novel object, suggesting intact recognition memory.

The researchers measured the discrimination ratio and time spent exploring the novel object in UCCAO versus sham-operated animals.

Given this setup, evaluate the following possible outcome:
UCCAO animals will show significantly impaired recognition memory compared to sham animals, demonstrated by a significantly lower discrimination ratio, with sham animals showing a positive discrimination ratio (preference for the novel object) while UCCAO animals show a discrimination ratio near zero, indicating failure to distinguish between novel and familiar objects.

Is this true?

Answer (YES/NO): NO